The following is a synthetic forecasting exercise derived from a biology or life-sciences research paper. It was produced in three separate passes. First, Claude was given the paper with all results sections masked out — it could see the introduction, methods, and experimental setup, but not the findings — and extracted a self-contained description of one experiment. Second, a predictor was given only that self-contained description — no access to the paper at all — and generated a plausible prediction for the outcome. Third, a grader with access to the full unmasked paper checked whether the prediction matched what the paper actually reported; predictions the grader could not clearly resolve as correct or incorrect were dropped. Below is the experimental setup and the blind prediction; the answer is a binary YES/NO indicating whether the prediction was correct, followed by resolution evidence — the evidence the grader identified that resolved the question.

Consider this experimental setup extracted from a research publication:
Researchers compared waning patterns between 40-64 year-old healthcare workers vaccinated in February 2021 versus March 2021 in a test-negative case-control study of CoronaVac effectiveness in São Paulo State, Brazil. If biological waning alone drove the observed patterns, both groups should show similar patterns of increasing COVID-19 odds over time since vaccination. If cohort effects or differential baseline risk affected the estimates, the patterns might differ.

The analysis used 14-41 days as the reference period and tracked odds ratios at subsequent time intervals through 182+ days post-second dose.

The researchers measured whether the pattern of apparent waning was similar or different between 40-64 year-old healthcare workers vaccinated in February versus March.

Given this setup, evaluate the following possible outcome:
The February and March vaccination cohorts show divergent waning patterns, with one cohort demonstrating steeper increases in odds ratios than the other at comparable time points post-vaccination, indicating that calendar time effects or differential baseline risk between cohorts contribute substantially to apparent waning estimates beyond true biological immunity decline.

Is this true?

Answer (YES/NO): YES